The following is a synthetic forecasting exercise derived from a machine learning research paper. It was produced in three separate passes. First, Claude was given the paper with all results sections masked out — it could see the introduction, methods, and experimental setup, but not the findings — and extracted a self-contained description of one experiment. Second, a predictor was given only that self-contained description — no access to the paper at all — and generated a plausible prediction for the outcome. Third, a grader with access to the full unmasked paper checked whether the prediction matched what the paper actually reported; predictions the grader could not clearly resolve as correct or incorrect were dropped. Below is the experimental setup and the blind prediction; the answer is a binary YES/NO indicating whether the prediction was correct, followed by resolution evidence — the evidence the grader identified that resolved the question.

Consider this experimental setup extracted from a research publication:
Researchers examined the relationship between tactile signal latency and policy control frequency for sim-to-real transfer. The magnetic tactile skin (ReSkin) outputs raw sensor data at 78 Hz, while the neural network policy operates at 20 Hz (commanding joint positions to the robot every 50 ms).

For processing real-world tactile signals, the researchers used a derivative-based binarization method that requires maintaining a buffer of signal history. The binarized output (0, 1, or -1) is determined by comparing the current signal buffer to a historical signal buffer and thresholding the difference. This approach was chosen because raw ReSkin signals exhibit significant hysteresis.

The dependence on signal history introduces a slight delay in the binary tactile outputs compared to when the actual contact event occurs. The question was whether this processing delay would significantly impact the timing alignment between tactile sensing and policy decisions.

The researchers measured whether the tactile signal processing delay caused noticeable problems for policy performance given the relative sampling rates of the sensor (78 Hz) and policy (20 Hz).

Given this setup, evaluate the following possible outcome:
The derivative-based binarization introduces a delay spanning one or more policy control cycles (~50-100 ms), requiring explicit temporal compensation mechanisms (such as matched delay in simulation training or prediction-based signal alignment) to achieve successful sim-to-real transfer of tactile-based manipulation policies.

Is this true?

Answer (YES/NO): NO